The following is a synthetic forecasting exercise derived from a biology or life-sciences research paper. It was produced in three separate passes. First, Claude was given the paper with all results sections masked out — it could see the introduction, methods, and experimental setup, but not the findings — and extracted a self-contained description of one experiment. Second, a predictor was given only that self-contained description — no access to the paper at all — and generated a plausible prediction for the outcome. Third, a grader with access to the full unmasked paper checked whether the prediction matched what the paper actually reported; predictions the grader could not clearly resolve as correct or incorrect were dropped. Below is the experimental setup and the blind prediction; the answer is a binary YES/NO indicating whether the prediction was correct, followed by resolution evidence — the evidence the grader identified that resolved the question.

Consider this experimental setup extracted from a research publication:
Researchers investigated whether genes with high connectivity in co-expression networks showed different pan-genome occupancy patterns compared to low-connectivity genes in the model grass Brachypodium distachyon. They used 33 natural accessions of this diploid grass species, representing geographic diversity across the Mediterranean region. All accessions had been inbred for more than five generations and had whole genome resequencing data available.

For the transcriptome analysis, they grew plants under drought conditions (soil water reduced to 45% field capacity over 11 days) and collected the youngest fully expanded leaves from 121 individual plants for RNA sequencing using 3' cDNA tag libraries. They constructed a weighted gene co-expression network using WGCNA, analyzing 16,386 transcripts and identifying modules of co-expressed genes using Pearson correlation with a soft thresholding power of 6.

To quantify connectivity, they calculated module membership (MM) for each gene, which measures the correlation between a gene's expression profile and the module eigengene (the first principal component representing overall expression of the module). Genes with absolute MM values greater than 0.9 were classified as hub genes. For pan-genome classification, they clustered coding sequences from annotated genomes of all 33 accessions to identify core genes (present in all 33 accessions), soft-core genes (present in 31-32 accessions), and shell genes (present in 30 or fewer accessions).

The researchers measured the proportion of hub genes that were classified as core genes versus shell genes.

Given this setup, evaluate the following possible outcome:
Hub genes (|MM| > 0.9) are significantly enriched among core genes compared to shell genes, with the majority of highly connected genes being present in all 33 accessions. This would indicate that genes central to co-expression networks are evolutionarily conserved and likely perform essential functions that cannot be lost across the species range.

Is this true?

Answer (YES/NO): NO